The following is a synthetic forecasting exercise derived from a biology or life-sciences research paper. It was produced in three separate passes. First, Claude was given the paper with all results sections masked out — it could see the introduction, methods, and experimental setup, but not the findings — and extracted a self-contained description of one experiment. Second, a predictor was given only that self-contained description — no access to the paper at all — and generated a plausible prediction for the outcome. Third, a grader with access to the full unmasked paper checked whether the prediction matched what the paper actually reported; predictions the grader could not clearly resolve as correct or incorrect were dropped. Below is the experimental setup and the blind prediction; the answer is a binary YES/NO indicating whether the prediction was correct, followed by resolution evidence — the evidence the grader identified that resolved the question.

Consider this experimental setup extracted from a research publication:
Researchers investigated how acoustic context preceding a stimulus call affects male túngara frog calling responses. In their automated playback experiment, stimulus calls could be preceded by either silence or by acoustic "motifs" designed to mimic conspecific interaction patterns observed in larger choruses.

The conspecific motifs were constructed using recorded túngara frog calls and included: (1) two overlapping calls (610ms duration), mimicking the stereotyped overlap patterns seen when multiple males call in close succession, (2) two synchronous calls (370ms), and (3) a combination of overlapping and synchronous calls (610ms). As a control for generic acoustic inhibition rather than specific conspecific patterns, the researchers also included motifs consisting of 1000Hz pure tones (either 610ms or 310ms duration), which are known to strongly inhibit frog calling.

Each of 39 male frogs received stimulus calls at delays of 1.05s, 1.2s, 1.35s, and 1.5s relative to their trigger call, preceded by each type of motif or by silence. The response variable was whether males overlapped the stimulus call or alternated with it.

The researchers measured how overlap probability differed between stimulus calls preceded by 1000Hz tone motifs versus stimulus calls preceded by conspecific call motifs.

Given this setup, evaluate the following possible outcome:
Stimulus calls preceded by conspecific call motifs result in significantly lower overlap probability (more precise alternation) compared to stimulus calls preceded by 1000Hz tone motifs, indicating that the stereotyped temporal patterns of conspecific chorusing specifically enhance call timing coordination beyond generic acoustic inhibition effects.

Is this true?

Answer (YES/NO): NO